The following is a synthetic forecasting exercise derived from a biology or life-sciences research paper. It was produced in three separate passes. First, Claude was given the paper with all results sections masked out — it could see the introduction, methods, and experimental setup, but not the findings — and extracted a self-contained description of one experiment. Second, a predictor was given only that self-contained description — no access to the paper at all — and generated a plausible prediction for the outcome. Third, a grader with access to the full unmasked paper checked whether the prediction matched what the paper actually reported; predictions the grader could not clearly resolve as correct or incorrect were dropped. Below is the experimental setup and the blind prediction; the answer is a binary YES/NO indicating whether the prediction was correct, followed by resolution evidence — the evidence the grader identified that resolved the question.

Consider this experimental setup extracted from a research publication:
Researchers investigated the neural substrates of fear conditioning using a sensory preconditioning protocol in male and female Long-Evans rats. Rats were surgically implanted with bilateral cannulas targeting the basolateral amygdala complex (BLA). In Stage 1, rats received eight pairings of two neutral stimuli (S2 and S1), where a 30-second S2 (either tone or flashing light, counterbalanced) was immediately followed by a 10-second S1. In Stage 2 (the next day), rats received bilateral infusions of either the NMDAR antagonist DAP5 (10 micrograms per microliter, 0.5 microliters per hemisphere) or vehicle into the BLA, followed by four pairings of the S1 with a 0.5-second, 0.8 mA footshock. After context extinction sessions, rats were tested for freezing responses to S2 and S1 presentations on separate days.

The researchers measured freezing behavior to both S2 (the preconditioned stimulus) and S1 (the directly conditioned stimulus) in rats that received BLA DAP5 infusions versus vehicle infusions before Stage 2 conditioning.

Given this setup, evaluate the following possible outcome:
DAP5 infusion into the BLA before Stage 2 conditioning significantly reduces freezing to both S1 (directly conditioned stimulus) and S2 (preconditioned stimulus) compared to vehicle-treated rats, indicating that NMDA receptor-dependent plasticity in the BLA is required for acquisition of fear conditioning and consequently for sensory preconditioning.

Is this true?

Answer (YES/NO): NO